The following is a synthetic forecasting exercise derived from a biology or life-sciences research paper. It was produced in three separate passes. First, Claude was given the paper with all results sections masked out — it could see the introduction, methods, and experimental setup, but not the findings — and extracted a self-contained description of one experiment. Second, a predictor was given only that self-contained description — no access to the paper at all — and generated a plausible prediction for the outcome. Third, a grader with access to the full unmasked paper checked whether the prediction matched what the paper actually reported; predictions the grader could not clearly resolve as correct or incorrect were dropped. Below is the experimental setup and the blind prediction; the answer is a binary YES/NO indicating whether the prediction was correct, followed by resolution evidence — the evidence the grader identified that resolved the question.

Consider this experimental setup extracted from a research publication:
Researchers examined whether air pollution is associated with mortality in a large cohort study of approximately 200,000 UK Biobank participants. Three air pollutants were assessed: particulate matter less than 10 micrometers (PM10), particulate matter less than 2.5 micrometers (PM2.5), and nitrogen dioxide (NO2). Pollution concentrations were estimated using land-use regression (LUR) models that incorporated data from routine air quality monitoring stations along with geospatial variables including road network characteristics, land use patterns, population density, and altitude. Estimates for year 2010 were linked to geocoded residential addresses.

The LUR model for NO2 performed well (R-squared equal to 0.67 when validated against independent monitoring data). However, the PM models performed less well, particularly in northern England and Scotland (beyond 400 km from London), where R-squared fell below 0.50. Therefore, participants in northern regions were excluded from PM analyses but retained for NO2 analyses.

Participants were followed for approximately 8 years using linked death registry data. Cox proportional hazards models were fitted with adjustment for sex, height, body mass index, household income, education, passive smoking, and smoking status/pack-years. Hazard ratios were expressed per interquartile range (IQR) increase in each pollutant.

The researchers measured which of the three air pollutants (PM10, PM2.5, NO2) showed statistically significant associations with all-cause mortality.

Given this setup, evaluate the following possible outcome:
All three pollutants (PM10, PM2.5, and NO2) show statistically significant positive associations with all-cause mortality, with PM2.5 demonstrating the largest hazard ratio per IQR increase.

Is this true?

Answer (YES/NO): NO